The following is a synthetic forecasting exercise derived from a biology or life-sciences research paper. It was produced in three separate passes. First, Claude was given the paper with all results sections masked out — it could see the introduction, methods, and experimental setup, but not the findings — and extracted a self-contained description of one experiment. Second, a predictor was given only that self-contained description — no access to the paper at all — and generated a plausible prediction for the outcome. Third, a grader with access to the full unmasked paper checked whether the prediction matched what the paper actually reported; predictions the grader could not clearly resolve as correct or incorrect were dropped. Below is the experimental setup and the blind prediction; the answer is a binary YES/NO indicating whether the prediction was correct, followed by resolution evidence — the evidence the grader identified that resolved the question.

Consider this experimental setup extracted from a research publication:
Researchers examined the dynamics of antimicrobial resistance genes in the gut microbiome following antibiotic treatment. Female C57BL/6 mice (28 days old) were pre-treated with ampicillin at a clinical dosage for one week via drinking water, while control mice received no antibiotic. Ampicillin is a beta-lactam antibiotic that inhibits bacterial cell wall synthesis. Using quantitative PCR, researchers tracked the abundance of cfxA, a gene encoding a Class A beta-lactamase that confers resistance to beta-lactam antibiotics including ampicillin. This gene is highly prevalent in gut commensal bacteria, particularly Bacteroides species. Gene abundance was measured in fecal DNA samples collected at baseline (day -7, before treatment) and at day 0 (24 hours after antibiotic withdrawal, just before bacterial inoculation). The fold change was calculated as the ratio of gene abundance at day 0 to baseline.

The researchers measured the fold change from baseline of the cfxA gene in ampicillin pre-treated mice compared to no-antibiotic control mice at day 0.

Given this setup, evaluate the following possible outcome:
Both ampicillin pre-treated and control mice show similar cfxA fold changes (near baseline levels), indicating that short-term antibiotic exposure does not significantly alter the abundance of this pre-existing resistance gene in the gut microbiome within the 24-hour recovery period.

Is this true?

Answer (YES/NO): YES